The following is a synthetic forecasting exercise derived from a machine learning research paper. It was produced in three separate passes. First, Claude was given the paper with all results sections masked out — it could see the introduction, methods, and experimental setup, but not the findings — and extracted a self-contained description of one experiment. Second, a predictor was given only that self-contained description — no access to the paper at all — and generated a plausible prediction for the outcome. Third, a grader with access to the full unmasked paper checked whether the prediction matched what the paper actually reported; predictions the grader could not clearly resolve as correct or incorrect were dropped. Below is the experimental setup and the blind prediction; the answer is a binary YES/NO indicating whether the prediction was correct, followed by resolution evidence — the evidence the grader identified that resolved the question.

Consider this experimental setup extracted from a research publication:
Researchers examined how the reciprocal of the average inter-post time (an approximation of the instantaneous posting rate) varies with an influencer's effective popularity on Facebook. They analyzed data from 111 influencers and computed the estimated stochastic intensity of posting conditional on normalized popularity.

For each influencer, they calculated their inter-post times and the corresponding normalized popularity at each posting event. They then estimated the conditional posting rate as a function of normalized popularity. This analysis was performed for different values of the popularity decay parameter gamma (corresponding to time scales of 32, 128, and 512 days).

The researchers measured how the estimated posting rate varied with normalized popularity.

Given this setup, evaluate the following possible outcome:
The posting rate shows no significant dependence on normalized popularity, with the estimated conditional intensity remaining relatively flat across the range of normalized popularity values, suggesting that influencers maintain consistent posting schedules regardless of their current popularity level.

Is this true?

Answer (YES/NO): NO